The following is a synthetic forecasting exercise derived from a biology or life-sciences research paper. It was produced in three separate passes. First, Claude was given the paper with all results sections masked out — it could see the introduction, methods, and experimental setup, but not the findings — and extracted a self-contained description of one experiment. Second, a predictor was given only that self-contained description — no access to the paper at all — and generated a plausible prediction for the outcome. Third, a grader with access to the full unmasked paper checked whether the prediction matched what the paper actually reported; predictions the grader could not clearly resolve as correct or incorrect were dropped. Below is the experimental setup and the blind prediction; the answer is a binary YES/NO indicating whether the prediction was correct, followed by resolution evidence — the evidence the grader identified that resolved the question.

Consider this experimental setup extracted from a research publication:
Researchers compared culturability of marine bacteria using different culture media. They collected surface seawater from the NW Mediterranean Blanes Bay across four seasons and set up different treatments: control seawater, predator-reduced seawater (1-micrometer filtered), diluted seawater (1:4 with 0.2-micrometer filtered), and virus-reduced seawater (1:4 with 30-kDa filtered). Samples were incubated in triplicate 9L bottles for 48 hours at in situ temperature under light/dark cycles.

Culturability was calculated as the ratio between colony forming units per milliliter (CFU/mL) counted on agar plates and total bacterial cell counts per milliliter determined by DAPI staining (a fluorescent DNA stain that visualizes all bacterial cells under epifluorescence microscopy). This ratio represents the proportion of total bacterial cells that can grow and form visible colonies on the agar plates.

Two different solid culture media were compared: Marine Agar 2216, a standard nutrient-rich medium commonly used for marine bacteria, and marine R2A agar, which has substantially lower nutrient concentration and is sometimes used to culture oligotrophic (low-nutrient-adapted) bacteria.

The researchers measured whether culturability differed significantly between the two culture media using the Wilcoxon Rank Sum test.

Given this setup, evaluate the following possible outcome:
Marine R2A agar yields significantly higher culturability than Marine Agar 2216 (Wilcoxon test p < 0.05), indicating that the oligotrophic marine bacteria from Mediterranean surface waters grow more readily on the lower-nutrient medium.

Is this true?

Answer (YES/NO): NO